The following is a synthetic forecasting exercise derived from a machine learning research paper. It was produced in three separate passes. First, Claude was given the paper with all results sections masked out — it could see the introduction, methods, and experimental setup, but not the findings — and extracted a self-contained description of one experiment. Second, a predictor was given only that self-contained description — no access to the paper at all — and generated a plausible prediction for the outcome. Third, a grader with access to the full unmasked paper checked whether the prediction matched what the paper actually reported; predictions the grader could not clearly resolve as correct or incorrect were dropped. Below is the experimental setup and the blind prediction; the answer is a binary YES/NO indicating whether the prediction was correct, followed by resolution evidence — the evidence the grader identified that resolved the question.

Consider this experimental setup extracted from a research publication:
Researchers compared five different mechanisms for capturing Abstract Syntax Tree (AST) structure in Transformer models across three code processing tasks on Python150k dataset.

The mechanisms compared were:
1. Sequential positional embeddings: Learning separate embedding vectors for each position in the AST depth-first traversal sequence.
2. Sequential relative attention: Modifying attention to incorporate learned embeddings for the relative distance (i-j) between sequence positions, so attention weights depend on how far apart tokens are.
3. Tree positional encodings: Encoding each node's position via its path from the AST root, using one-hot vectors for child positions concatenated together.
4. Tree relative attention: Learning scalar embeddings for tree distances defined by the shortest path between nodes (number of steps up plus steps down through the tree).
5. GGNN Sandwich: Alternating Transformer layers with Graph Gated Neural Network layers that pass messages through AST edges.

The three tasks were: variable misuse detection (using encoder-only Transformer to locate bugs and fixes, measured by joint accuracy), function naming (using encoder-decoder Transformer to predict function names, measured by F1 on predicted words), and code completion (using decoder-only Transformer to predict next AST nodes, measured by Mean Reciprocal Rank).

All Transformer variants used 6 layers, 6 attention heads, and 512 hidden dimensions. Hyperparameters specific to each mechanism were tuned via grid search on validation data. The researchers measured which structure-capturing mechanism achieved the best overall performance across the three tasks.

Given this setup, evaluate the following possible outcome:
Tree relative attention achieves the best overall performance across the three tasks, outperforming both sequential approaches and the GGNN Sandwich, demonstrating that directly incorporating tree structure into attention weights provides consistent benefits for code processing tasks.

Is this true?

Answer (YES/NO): NO